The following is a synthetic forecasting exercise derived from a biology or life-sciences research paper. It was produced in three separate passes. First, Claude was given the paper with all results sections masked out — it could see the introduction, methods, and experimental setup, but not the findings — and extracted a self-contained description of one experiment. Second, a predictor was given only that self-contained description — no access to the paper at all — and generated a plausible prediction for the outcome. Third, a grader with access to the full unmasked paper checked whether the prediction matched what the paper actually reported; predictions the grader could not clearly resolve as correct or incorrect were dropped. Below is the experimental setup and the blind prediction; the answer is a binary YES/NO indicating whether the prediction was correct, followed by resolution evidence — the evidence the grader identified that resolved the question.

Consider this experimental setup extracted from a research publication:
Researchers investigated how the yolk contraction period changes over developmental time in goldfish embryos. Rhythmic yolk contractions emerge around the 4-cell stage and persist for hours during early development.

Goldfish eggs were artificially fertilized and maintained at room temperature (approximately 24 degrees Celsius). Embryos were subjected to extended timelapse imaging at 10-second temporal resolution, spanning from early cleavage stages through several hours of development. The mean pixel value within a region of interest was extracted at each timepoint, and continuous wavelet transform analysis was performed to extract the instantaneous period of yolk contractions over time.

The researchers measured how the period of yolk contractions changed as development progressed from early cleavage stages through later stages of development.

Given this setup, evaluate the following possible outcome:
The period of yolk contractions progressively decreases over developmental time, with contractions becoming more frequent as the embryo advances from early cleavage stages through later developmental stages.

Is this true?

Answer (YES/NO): NO